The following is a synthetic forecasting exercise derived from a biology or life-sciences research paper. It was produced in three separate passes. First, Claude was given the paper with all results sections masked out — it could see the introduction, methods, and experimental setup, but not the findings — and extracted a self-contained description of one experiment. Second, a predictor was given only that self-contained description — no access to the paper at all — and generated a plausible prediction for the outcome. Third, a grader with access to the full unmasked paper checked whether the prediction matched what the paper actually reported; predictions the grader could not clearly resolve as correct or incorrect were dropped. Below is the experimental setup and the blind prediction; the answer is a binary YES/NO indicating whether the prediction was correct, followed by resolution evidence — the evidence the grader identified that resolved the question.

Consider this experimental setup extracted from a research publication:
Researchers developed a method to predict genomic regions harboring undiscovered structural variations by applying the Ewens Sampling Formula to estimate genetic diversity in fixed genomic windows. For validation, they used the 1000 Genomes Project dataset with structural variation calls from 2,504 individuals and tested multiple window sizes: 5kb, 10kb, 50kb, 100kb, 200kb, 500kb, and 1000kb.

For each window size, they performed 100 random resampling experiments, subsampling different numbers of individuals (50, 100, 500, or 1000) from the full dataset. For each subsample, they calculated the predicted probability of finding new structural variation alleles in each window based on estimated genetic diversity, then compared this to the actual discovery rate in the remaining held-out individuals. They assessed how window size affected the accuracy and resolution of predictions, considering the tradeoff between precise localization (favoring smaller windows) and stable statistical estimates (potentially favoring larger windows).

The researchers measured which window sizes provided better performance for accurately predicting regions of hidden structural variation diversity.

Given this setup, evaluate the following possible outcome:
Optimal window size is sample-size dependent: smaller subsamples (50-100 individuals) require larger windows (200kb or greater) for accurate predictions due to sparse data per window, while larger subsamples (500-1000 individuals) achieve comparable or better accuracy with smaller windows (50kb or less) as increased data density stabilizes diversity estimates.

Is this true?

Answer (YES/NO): NO